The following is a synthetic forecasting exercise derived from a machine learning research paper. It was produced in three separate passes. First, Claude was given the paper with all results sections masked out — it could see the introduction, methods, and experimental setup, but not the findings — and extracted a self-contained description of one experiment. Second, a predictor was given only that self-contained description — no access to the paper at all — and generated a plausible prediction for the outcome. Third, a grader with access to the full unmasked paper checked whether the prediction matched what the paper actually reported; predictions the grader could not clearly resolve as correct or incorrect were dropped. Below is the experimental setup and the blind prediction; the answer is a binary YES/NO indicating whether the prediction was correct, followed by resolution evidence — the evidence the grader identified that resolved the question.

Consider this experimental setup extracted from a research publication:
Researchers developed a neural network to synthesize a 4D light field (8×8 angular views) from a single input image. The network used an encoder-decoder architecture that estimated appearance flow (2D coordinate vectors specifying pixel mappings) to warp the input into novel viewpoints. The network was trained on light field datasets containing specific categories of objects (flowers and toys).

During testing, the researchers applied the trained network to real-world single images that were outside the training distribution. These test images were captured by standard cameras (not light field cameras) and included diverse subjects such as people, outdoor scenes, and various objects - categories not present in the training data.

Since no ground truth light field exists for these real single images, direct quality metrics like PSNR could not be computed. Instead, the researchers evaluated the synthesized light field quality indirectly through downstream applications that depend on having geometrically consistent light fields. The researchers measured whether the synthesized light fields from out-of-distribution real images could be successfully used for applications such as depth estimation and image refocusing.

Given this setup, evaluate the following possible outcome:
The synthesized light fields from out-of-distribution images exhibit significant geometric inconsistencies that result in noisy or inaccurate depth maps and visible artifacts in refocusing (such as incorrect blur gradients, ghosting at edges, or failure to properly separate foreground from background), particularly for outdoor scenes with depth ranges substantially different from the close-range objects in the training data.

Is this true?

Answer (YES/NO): NO